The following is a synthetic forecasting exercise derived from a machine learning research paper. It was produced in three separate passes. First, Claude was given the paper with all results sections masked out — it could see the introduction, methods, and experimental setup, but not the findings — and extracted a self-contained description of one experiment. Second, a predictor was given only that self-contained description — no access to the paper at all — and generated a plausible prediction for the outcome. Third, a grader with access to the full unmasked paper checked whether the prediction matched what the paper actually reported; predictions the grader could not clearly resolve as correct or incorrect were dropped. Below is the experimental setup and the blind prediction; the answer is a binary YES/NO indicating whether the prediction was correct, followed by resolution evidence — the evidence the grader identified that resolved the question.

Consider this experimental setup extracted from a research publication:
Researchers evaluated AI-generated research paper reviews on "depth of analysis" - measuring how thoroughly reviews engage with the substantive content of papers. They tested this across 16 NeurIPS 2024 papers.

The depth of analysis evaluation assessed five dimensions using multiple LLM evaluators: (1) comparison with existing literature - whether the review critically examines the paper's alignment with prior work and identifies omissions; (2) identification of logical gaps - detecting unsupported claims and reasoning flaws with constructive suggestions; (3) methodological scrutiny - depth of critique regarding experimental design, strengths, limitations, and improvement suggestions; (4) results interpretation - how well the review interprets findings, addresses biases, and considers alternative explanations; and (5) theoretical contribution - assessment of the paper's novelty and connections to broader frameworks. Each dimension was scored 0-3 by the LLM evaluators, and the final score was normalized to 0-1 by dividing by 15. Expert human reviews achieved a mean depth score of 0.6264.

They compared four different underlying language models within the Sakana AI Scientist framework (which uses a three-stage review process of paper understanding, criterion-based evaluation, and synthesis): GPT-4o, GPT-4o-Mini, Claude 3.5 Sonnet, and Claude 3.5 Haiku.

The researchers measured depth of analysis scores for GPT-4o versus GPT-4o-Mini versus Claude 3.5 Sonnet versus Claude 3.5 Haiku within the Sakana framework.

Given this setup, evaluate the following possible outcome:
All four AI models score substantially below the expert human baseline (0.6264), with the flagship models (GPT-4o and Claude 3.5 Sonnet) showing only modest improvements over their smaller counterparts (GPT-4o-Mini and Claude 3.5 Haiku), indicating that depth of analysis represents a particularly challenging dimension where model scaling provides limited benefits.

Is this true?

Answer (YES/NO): YES